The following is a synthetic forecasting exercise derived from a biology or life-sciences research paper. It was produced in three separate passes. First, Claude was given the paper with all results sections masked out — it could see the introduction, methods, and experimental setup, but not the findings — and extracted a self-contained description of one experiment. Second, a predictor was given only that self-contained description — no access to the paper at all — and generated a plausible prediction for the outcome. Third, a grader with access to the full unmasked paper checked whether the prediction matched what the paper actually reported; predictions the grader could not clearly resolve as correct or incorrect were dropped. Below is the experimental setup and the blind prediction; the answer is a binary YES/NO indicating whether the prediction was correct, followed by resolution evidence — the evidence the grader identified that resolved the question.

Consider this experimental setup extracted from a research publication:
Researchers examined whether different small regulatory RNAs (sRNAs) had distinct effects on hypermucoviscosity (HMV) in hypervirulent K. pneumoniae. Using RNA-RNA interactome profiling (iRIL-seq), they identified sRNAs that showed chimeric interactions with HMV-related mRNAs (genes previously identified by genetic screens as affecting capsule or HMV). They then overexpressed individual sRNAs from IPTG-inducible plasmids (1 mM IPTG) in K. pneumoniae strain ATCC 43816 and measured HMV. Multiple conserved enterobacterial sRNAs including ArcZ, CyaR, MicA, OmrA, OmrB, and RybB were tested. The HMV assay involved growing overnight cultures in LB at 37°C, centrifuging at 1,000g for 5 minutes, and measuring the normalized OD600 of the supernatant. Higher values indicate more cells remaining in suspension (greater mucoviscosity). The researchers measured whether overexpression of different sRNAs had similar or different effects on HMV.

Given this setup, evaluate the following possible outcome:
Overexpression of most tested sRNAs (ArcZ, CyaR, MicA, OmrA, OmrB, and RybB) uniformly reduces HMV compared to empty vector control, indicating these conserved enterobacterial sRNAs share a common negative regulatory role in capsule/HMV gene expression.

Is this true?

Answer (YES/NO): NO